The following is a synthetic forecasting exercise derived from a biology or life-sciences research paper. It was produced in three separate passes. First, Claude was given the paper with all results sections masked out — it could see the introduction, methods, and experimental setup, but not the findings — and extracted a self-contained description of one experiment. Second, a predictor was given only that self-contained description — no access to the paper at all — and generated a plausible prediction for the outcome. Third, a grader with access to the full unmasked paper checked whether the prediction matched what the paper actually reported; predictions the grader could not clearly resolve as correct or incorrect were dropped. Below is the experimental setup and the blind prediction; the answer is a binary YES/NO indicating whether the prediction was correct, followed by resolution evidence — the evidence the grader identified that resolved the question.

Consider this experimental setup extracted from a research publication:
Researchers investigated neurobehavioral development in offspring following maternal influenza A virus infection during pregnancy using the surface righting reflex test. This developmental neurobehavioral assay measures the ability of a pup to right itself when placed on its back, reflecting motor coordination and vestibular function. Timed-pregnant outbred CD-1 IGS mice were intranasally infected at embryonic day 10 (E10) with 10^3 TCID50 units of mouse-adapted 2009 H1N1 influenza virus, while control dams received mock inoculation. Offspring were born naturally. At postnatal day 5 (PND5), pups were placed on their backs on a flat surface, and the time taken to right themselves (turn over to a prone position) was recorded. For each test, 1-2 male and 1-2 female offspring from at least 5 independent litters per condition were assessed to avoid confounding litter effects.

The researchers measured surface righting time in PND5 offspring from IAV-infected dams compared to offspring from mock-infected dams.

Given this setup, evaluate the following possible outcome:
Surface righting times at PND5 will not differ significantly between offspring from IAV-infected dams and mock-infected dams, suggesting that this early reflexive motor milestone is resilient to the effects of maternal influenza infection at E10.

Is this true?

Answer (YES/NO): NO